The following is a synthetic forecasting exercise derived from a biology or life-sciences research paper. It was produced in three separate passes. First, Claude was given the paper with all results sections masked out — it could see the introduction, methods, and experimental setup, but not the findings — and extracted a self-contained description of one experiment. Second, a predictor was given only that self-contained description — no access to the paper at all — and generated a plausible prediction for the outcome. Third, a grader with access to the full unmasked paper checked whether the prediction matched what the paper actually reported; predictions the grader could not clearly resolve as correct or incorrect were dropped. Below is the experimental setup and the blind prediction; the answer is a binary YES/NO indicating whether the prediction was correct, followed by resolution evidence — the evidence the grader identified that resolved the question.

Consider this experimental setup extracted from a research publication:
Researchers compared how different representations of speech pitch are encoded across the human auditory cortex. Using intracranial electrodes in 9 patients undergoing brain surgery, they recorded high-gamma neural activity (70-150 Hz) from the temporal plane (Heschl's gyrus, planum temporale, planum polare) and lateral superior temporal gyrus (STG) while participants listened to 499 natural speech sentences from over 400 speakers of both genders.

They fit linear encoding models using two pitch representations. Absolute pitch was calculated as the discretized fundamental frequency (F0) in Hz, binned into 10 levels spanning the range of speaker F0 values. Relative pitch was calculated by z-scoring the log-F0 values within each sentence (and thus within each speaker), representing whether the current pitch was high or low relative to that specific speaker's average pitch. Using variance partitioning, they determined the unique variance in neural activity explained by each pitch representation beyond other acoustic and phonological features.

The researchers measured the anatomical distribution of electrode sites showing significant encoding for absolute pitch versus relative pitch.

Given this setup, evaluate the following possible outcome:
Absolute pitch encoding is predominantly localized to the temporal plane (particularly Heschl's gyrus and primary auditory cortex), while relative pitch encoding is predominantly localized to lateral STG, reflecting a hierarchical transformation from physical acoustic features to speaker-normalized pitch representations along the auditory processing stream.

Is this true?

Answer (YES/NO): NO